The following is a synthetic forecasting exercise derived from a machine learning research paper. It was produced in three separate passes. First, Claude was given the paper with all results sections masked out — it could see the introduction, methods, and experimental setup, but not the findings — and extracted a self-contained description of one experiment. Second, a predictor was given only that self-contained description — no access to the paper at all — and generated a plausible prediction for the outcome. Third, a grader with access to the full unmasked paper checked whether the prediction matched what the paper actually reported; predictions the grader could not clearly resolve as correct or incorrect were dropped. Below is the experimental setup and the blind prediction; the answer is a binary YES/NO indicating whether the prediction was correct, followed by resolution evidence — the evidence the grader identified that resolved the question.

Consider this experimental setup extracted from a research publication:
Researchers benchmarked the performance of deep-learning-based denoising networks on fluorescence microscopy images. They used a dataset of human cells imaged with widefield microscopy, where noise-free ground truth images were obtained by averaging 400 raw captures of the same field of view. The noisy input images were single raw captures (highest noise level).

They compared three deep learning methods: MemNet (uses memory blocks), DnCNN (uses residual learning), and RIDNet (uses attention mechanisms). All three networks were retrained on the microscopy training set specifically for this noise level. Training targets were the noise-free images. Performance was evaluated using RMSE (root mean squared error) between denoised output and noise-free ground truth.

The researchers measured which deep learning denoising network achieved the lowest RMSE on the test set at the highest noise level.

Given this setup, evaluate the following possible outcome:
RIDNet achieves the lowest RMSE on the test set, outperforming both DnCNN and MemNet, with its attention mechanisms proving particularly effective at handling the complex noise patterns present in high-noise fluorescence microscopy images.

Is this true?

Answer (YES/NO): YES